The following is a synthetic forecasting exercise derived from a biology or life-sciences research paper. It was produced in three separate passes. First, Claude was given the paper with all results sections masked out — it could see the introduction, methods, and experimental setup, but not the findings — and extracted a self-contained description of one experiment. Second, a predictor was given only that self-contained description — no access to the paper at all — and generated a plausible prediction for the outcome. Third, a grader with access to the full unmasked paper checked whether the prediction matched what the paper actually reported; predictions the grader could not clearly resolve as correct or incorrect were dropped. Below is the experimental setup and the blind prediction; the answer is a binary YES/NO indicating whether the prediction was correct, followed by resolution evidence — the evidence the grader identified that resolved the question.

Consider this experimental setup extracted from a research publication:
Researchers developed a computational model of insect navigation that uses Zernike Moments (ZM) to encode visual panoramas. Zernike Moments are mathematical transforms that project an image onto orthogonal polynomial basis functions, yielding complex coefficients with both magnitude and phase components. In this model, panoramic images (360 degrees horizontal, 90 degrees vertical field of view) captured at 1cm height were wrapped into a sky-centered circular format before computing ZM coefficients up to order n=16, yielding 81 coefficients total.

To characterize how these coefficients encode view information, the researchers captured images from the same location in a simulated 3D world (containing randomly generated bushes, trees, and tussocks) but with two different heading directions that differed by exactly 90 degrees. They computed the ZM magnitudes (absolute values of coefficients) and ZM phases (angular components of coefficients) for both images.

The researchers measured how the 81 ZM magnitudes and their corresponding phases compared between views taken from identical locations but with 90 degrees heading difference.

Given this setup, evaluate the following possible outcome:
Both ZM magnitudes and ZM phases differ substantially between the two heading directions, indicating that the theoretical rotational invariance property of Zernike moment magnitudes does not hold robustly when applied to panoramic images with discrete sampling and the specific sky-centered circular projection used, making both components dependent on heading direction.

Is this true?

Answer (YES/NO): NO